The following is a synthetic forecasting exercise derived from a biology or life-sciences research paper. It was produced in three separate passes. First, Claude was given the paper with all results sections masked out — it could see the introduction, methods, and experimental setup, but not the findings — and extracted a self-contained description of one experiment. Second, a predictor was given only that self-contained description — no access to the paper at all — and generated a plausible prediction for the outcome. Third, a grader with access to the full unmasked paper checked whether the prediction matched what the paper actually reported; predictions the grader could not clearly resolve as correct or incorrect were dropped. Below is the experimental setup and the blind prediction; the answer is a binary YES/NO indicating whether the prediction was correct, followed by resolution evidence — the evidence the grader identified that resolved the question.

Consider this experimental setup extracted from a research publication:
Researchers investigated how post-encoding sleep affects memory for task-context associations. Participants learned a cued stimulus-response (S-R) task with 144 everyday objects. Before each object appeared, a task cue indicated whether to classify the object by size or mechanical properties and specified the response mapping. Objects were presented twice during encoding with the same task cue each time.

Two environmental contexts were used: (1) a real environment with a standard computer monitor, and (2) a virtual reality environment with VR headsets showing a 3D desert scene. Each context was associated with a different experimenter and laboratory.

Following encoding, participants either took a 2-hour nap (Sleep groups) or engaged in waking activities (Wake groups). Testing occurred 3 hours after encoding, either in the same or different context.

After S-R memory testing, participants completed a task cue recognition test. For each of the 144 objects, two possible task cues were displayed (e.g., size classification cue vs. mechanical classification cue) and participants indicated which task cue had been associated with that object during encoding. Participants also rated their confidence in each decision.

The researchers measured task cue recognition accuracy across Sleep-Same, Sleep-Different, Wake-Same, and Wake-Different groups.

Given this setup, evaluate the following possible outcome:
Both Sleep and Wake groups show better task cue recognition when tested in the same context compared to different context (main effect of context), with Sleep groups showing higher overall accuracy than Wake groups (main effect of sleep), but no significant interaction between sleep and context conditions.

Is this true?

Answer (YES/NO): NO